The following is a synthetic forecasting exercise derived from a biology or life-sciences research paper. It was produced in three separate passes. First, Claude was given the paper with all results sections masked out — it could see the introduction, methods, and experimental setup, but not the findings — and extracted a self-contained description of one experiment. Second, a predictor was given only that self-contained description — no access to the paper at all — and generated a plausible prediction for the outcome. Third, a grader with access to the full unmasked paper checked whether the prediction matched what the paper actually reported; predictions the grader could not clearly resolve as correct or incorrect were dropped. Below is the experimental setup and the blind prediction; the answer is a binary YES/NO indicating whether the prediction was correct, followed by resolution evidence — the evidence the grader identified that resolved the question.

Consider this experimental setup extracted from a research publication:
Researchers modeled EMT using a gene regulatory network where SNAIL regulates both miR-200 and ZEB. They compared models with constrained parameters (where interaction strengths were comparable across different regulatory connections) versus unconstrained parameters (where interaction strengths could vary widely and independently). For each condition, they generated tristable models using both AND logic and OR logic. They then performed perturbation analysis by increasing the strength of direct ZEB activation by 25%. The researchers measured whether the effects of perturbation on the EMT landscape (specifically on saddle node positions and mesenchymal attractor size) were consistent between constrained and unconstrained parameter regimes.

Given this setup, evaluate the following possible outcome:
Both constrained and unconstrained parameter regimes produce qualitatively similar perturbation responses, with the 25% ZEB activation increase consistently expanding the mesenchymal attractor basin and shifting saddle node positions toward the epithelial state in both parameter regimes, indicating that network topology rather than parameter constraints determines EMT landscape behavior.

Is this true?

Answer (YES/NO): NO